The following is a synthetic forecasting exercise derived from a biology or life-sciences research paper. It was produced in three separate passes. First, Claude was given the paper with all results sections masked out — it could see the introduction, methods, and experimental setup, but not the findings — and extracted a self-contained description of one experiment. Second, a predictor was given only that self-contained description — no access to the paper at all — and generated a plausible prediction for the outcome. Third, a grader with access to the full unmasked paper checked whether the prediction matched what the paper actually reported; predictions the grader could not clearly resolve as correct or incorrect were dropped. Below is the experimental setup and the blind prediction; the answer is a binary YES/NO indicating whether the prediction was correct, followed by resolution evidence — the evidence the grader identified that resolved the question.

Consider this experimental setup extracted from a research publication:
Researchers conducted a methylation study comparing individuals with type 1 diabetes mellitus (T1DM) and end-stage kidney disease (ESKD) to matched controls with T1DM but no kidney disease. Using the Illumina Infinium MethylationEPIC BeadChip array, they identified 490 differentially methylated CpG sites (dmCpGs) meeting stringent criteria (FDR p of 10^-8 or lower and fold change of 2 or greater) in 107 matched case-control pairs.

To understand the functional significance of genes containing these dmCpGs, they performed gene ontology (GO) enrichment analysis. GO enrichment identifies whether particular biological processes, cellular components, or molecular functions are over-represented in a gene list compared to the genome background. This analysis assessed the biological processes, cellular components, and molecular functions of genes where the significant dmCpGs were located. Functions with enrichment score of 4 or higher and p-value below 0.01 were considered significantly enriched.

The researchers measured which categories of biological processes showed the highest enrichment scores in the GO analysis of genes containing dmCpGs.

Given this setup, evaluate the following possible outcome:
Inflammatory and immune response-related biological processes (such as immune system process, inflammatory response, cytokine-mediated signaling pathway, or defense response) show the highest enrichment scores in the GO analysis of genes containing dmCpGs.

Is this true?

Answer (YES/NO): YES